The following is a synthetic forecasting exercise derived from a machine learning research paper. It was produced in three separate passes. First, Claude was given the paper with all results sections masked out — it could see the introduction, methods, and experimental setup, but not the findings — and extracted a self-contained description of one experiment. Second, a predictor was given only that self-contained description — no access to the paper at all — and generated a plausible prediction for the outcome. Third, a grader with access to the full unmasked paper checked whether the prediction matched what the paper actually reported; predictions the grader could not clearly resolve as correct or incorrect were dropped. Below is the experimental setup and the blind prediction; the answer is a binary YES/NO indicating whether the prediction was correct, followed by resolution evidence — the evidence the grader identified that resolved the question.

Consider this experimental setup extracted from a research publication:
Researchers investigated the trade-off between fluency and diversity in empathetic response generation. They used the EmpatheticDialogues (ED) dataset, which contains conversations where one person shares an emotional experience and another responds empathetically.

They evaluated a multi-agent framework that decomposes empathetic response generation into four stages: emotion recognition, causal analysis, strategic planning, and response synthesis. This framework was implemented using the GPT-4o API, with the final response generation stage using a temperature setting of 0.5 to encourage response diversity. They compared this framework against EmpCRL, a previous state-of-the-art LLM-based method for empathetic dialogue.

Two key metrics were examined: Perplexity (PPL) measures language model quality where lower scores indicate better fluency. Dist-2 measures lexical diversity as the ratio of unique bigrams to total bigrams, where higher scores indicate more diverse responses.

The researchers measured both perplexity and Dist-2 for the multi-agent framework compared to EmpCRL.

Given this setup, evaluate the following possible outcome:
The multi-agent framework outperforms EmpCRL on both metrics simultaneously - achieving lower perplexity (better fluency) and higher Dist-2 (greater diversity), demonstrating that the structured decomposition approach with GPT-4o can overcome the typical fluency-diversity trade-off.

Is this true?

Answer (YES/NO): NO